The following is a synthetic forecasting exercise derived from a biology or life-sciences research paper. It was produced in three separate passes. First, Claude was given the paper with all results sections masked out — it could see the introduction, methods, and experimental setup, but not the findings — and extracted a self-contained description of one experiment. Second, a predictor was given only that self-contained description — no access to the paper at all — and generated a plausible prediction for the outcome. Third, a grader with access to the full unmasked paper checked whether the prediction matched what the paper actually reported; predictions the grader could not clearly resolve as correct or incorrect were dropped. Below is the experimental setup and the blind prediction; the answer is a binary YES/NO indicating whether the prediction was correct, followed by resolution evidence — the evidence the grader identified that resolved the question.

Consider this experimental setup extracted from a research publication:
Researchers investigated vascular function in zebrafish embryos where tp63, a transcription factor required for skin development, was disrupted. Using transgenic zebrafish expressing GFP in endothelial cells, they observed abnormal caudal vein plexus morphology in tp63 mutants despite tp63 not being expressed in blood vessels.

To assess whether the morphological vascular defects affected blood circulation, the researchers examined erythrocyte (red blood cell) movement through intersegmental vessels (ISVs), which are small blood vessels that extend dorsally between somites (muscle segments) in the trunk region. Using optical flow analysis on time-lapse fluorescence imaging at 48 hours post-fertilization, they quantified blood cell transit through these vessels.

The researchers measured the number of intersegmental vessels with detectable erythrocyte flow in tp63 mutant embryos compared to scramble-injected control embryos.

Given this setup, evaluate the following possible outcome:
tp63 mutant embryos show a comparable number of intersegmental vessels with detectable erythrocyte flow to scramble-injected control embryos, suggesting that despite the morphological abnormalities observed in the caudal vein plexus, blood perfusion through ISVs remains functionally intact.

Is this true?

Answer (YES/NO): NO